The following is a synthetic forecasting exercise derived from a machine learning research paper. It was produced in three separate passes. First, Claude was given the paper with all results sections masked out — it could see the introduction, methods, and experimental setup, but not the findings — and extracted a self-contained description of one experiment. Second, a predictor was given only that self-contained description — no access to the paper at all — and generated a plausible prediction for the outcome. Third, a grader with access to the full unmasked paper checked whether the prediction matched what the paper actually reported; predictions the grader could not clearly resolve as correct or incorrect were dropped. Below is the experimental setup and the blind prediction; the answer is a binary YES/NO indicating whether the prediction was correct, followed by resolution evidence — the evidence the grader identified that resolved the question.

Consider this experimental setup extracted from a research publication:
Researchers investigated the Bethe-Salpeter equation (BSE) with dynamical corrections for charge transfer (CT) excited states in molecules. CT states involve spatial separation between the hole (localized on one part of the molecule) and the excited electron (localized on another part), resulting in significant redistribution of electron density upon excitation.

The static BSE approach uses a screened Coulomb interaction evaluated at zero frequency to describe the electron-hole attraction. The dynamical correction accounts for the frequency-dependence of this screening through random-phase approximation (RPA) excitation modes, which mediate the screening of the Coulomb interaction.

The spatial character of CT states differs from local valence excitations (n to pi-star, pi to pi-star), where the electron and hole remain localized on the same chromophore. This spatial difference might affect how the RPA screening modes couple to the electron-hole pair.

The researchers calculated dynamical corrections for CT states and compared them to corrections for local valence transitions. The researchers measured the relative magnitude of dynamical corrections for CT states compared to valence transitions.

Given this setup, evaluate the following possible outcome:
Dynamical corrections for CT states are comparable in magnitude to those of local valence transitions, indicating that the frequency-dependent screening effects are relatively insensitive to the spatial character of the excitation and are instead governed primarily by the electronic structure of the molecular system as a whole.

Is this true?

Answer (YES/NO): NO